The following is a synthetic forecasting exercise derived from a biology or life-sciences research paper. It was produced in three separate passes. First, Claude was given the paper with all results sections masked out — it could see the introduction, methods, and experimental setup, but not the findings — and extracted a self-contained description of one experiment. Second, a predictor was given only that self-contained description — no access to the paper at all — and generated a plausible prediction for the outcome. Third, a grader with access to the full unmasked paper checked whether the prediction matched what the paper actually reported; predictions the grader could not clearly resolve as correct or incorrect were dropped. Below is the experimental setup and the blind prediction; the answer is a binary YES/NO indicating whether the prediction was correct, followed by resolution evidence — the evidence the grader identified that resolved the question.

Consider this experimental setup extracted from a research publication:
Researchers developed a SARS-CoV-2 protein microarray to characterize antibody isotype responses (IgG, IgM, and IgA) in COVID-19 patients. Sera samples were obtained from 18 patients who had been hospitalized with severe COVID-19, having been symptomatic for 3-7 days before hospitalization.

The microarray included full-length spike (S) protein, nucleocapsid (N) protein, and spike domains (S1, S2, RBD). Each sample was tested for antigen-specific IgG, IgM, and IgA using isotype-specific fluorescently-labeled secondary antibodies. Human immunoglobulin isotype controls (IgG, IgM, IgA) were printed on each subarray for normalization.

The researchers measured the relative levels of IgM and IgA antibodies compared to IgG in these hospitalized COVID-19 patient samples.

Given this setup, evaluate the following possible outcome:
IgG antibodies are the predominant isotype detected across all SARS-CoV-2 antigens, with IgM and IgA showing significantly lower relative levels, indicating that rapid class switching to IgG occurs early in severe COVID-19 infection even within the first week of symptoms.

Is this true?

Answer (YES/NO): YES